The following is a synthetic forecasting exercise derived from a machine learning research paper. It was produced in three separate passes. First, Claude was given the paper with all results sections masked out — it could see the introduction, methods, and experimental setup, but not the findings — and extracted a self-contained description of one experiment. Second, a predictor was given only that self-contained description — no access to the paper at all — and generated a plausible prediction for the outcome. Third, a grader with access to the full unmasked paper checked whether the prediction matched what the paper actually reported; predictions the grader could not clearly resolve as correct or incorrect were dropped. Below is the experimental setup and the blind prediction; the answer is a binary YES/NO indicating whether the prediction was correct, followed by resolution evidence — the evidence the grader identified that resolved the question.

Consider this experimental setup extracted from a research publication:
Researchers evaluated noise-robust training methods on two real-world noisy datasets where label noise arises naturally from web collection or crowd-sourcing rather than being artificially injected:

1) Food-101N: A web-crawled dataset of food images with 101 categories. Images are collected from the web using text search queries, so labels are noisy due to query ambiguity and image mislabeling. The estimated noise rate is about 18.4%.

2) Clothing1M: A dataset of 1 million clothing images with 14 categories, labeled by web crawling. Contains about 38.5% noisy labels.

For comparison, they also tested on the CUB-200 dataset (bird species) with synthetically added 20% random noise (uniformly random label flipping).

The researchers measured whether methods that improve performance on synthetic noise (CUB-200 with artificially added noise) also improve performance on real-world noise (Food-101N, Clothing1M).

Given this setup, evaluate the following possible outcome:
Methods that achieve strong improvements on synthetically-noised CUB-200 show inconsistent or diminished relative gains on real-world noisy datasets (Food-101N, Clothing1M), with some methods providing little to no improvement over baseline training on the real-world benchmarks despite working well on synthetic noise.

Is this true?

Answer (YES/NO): NO